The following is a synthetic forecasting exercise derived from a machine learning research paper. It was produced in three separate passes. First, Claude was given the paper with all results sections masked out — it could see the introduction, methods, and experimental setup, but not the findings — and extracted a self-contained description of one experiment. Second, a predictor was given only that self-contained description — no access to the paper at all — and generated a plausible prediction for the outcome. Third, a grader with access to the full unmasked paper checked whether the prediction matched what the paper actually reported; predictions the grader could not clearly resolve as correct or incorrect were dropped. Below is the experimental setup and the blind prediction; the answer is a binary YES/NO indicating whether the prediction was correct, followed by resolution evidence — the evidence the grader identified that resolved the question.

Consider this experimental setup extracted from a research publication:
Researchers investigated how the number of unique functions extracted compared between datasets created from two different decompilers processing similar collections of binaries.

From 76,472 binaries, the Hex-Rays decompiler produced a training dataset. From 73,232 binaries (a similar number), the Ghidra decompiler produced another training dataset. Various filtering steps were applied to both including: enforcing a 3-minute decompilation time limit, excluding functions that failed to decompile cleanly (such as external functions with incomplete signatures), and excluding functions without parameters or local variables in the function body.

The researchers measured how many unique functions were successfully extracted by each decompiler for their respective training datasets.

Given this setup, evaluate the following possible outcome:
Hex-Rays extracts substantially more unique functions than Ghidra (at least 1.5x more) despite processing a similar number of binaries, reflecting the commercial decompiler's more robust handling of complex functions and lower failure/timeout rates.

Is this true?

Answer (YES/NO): YES